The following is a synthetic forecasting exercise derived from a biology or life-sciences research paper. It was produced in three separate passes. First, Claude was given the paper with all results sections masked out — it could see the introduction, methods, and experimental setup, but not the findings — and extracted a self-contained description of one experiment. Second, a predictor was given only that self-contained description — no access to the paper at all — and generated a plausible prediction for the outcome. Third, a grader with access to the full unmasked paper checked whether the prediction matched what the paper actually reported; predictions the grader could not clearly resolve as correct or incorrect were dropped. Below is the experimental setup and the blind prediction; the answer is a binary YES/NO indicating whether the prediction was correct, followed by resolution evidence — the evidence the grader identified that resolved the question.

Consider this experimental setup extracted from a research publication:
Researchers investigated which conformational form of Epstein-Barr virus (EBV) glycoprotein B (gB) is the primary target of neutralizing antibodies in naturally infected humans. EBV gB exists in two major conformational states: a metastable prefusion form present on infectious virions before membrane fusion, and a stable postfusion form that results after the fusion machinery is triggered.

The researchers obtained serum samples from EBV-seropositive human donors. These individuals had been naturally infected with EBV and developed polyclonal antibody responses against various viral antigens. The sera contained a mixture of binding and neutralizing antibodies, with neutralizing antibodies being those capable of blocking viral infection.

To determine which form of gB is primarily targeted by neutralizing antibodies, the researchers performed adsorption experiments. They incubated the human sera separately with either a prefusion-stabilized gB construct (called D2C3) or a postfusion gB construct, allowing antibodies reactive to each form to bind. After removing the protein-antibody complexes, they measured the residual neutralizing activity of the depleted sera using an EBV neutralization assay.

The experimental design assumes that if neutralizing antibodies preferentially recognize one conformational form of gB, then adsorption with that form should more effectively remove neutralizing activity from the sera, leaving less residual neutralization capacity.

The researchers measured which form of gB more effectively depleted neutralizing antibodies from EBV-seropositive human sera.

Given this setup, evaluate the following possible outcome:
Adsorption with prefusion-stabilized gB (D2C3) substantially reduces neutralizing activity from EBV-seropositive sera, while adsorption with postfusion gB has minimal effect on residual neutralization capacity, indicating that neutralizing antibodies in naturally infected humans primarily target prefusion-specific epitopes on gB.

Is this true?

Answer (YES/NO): NO